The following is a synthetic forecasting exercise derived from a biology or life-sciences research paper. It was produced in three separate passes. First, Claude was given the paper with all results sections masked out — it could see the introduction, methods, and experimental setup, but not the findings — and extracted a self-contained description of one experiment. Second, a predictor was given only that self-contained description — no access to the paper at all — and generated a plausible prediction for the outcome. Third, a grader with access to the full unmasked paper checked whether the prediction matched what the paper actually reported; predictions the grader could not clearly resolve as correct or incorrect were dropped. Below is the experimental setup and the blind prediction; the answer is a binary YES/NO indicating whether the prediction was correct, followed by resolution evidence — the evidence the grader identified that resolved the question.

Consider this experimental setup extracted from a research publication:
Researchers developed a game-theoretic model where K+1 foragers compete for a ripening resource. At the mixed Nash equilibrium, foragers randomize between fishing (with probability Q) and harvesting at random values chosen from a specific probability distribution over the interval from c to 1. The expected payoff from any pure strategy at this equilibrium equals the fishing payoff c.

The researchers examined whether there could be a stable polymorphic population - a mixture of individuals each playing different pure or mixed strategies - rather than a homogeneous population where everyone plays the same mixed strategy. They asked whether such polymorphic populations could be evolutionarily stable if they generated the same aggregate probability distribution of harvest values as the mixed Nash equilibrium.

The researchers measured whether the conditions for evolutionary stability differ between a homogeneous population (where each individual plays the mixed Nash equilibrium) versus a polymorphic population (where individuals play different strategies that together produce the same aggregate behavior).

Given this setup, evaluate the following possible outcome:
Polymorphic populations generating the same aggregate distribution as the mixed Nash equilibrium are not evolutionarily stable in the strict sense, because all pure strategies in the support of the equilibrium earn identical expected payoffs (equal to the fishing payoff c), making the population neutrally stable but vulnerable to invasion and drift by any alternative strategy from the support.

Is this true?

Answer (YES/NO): NO